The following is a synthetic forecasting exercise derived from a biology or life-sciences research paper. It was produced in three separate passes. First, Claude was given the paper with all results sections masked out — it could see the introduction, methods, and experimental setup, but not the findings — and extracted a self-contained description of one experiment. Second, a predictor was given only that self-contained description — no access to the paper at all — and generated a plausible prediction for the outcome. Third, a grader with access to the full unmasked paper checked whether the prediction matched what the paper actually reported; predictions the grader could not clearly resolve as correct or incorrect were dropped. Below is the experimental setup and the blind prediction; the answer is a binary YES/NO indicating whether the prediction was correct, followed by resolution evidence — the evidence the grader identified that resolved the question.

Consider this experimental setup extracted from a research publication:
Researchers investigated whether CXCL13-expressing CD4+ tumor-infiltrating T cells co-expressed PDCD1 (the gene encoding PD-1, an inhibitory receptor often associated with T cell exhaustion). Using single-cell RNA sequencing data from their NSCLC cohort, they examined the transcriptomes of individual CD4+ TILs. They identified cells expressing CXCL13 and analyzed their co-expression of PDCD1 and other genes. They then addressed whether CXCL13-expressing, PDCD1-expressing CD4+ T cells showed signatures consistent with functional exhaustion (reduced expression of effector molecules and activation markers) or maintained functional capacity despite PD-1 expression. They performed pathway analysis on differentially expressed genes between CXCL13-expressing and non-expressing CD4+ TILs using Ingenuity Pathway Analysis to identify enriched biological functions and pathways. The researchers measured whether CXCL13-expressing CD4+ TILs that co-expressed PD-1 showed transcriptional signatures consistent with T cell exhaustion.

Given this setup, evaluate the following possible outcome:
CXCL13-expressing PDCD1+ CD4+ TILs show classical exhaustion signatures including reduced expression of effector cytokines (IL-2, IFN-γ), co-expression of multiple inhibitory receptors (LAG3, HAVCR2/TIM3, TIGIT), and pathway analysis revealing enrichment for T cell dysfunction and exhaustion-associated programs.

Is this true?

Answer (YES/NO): NO